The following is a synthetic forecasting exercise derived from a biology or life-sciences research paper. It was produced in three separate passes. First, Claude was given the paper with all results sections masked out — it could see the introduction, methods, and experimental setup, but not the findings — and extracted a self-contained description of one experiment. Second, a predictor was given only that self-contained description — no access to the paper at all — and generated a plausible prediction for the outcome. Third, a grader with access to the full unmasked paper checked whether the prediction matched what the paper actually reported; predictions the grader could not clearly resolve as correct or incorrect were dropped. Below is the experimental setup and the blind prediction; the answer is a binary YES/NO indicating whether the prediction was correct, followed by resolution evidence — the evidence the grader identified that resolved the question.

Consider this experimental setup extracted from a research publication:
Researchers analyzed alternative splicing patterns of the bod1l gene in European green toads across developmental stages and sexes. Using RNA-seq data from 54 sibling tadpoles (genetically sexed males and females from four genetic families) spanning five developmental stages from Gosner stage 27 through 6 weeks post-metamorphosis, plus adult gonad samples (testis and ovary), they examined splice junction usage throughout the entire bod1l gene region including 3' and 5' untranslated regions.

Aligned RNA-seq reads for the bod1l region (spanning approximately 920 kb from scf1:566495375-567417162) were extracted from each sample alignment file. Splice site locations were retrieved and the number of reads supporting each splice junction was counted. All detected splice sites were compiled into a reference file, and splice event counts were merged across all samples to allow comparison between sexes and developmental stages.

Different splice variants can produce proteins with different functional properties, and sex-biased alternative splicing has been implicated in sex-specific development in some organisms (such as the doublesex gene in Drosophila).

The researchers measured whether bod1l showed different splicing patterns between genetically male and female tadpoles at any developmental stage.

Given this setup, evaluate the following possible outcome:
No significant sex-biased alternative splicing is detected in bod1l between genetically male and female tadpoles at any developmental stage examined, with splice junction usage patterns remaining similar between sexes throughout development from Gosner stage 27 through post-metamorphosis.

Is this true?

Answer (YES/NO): YES